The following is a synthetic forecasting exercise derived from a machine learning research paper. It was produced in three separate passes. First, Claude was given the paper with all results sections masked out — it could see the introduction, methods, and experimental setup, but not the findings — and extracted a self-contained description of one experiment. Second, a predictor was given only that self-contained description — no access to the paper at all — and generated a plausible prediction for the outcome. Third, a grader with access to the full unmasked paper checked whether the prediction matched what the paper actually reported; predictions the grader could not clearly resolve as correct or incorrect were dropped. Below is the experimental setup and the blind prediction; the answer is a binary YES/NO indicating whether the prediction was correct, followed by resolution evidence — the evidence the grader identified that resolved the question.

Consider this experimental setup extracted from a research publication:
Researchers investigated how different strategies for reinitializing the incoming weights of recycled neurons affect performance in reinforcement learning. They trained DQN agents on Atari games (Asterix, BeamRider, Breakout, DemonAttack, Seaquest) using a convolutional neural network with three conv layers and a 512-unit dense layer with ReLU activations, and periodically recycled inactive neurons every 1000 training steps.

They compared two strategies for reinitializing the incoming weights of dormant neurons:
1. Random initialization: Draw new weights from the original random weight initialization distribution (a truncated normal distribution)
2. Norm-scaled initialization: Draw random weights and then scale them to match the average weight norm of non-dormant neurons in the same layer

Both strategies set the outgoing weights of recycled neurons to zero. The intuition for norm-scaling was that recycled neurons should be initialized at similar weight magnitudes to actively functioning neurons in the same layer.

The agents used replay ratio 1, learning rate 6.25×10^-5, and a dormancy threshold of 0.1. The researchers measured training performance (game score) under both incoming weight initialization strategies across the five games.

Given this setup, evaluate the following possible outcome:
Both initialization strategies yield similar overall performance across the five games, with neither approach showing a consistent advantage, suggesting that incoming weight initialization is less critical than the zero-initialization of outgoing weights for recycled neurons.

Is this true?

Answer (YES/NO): YES